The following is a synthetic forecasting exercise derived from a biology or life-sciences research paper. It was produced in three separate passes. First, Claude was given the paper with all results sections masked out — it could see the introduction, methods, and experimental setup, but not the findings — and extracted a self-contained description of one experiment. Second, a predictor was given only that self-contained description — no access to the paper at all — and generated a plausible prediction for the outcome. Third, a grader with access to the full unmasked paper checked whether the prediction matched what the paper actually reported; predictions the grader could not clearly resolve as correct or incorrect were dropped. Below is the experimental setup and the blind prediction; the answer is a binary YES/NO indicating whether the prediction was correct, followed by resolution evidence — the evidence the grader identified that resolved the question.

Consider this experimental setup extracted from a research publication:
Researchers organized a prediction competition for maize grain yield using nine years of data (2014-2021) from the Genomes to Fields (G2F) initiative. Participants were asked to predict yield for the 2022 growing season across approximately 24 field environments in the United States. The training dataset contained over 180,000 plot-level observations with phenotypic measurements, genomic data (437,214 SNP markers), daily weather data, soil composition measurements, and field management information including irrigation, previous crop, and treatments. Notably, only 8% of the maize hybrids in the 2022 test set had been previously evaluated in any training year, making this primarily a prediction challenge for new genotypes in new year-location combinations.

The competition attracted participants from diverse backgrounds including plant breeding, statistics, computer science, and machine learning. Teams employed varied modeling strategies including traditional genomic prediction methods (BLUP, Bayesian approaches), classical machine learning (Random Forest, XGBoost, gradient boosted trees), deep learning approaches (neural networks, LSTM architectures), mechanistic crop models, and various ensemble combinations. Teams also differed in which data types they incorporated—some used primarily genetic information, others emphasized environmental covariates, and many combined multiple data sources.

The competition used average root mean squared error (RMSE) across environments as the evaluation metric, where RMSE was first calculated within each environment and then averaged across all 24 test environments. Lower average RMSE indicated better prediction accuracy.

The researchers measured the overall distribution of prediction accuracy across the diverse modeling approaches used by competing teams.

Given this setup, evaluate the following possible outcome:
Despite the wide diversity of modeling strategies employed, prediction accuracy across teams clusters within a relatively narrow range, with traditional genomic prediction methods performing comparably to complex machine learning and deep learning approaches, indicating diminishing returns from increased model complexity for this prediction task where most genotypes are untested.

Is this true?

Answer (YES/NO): YES